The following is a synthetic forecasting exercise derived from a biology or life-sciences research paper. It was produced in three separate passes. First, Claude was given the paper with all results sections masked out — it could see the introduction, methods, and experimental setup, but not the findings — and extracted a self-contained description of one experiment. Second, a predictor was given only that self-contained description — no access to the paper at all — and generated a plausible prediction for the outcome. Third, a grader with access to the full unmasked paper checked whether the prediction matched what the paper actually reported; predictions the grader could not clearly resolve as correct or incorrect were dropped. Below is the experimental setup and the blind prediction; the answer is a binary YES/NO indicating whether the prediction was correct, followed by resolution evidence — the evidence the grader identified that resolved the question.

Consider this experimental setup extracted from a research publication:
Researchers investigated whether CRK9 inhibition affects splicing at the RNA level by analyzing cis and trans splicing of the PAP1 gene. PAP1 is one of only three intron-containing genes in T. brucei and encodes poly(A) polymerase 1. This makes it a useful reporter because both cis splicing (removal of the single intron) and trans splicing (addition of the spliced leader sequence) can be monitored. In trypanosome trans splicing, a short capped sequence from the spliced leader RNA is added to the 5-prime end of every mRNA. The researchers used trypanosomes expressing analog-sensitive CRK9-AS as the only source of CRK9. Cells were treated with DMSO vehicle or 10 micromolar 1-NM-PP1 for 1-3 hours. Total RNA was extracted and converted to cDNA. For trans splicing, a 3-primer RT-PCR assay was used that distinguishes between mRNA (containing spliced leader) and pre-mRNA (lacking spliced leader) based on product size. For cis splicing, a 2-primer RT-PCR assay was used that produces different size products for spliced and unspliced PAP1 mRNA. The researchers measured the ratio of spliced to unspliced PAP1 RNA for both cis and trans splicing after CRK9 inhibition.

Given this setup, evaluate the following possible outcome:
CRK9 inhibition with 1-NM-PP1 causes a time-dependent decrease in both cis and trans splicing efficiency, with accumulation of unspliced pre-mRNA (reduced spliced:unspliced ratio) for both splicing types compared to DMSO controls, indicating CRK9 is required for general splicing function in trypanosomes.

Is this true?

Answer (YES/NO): NO